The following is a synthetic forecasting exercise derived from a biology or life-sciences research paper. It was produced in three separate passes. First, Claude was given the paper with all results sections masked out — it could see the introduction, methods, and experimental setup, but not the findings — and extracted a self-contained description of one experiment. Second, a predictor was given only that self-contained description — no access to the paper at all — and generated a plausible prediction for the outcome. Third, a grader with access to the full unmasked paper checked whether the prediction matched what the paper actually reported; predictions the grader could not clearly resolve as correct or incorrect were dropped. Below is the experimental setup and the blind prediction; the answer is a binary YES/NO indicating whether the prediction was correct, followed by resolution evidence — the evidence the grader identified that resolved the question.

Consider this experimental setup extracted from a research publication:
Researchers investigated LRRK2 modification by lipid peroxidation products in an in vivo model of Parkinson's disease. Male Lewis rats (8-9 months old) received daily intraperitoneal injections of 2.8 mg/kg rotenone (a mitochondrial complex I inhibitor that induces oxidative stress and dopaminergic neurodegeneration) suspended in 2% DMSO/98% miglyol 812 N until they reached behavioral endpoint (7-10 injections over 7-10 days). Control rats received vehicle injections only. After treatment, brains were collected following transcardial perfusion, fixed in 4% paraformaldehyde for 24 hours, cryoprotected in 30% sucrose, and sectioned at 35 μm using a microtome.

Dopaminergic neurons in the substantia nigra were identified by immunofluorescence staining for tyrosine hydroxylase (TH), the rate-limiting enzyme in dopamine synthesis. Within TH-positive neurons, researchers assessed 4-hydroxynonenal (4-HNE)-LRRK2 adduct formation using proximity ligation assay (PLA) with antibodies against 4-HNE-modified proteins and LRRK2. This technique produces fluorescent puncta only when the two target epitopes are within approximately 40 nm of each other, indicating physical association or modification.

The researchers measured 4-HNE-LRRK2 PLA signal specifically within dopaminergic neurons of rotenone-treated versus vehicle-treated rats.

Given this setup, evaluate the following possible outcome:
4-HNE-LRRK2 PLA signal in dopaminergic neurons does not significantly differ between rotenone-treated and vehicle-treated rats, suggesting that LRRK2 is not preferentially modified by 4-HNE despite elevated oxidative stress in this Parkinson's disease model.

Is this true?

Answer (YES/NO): NO